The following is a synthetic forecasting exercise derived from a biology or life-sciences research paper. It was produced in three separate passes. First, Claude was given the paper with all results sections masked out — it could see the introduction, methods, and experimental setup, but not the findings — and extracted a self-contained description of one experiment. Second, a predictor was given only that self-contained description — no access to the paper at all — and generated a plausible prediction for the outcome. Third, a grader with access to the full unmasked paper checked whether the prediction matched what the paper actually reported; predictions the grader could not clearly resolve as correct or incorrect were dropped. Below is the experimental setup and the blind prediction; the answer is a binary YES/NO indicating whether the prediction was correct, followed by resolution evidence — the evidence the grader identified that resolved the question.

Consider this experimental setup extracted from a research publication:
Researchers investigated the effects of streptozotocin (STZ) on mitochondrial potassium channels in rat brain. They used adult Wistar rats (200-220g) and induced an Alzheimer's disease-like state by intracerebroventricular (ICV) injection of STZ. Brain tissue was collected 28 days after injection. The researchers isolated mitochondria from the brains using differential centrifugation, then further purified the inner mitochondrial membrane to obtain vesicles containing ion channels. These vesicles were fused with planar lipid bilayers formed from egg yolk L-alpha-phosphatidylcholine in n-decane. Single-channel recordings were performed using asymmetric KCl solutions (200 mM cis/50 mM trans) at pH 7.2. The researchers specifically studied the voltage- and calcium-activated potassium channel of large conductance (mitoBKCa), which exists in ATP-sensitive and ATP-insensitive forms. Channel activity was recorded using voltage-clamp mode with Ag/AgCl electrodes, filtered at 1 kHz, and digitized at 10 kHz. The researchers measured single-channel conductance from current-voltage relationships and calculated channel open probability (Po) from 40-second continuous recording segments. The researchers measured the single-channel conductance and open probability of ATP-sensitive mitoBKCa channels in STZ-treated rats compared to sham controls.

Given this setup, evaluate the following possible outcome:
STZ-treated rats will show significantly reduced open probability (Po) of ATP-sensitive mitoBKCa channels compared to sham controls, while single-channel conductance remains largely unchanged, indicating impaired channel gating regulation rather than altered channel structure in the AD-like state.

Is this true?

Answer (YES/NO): NO